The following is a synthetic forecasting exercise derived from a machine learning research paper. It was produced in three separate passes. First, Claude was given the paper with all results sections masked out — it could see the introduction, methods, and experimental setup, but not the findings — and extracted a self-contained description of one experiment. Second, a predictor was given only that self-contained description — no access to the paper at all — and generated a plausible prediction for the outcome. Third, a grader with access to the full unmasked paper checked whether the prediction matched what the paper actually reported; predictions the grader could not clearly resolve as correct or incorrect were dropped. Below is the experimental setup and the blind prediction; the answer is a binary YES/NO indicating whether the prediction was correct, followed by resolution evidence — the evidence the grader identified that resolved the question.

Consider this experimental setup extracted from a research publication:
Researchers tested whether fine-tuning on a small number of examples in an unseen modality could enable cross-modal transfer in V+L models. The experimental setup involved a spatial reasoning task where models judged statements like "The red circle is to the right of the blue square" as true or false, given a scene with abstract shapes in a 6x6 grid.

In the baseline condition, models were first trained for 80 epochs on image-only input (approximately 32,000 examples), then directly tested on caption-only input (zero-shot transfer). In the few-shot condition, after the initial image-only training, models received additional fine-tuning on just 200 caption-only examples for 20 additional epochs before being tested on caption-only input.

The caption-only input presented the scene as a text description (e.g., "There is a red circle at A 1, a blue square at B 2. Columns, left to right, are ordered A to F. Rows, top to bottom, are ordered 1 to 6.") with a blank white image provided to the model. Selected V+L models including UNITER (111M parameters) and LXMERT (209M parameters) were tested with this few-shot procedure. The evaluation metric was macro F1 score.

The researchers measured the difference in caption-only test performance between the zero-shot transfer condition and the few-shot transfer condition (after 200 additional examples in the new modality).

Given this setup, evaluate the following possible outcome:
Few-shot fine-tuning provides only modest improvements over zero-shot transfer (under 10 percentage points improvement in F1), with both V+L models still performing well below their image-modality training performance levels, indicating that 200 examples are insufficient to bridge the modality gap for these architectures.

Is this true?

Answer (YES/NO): NO